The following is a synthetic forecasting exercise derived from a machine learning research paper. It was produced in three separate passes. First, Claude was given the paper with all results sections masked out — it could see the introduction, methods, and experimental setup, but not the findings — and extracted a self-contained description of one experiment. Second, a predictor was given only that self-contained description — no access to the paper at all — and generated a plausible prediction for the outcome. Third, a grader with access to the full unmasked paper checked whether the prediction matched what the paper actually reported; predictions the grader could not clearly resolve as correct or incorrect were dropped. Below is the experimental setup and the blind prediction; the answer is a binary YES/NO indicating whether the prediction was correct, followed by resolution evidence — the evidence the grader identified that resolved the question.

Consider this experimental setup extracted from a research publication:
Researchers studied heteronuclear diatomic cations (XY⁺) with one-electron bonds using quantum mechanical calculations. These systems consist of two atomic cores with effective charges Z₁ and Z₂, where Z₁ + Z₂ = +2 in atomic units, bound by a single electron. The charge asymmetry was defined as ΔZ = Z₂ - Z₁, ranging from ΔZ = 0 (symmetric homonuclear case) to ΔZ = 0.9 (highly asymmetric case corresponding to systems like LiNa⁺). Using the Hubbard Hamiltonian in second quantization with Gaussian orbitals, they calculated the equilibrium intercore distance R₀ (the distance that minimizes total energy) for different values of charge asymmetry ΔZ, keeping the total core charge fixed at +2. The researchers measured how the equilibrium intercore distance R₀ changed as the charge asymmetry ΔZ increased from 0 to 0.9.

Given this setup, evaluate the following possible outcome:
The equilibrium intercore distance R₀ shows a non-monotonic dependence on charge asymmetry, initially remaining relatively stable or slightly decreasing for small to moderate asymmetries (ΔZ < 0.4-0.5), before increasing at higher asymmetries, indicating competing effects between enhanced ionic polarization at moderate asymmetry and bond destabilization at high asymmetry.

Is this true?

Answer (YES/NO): NO